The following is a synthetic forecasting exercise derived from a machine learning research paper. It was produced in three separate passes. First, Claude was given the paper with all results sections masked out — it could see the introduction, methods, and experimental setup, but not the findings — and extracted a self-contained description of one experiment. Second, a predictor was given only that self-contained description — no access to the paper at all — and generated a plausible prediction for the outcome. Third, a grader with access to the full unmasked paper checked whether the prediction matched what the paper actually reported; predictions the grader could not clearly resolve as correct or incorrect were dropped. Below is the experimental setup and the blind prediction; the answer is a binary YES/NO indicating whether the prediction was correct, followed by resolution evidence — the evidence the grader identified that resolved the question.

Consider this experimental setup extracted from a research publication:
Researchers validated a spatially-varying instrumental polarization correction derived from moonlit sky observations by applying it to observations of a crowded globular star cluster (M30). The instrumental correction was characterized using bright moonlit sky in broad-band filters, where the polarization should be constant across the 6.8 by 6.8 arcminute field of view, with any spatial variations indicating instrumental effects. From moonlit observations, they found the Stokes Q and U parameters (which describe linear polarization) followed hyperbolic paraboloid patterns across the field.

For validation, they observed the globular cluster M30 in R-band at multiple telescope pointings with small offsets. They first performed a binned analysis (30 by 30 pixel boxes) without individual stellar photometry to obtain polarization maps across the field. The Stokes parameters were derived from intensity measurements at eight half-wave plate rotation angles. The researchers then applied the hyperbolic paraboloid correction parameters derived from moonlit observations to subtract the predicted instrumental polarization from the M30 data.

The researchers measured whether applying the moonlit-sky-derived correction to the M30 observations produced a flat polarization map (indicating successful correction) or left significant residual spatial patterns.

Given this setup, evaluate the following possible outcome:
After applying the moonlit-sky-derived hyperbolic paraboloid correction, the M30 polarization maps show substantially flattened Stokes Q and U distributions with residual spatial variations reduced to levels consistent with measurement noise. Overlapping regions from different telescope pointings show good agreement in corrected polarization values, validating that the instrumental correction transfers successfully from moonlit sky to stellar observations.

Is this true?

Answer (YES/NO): NO